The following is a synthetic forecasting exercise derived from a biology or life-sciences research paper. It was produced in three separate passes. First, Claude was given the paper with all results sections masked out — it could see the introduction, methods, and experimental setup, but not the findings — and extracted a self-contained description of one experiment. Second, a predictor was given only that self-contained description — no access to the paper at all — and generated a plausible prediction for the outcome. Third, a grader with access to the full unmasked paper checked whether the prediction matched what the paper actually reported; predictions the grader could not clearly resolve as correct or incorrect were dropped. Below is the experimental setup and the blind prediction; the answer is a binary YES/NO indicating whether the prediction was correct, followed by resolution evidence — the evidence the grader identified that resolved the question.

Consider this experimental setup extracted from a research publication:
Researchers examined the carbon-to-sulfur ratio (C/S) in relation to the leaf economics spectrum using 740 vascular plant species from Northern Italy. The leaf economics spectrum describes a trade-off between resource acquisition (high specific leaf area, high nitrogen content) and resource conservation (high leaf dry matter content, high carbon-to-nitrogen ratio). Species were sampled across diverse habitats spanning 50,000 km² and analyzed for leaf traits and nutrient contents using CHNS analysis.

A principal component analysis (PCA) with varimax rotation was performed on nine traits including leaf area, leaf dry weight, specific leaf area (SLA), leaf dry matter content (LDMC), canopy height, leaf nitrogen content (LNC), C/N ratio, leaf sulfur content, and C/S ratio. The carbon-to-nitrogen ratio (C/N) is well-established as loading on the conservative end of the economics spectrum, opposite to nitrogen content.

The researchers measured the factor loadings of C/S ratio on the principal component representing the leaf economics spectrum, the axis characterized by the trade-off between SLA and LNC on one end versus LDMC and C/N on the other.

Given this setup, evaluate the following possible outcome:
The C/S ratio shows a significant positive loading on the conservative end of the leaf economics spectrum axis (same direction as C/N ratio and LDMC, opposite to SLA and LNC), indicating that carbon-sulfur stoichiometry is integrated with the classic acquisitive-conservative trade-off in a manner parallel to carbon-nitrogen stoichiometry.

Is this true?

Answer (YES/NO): YES